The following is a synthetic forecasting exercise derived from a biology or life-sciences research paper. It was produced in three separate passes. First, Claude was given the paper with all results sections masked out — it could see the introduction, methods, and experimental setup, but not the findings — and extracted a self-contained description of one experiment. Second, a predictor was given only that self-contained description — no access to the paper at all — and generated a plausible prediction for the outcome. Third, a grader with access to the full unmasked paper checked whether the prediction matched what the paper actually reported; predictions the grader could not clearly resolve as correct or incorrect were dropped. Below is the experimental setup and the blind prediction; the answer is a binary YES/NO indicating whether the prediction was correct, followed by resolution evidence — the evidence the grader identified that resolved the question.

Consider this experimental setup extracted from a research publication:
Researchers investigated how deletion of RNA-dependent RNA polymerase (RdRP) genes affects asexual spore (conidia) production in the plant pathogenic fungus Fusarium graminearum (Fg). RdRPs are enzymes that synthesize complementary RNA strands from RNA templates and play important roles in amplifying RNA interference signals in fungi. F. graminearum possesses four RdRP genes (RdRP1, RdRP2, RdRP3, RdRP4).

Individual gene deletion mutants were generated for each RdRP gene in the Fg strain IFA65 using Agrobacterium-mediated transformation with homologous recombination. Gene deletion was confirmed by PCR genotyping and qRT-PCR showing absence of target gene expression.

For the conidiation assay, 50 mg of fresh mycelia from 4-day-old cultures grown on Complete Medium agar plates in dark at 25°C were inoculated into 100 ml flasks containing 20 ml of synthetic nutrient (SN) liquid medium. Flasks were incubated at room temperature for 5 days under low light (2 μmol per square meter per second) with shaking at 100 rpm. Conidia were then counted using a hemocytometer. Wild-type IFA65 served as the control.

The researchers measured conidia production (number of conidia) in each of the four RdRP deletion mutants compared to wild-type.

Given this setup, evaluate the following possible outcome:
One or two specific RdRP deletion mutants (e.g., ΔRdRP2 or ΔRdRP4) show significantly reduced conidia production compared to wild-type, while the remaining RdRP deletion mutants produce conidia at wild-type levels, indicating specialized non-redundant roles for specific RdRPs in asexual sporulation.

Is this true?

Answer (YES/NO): NO